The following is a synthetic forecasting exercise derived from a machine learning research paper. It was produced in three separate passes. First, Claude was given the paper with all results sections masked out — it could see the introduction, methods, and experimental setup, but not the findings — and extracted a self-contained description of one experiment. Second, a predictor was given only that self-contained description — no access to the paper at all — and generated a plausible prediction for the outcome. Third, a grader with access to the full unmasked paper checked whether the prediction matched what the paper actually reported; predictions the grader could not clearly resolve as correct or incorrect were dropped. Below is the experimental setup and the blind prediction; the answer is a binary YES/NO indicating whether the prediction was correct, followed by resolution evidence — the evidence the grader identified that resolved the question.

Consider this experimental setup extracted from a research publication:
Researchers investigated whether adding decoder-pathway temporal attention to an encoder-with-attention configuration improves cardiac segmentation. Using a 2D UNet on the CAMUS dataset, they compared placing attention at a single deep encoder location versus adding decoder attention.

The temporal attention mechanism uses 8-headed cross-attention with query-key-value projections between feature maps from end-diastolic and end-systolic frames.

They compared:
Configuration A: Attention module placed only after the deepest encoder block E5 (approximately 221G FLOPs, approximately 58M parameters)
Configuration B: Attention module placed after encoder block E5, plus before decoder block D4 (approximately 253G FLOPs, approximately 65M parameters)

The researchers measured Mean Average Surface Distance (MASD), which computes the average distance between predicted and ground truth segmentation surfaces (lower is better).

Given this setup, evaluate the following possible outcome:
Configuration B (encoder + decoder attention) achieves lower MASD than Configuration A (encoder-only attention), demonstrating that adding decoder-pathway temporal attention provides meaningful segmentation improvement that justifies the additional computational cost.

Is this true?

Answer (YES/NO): NO